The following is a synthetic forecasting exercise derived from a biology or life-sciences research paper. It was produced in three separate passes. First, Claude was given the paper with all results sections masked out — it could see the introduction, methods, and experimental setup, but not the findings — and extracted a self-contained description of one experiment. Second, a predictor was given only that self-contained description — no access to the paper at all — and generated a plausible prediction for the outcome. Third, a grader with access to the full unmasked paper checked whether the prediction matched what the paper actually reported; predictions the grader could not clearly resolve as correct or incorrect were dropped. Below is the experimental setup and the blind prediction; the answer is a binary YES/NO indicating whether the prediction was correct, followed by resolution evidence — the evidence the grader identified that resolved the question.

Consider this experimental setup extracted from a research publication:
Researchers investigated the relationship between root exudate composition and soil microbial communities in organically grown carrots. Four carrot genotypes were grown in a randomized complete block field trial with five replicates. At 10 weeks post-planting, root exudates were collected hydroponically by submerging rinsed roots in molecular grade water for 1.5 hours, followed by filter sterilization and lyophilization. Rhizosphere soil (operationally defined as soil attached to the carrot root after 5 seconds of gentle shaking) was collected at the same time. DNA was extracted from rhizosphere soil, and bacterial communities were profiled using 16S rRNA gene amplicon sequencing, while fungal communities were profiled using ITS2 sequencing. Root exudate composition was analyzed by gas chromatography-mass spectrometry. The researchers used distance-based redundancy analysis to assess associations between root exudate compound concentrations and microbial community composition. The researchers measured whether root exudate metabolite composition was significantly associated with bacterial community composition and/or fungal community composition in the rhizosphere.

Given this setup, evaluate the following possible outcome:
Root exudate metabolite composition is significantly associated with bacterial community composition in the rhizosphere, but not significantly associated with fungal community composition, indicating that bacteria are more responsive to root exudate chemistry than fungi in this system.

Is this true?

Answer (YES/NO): YES